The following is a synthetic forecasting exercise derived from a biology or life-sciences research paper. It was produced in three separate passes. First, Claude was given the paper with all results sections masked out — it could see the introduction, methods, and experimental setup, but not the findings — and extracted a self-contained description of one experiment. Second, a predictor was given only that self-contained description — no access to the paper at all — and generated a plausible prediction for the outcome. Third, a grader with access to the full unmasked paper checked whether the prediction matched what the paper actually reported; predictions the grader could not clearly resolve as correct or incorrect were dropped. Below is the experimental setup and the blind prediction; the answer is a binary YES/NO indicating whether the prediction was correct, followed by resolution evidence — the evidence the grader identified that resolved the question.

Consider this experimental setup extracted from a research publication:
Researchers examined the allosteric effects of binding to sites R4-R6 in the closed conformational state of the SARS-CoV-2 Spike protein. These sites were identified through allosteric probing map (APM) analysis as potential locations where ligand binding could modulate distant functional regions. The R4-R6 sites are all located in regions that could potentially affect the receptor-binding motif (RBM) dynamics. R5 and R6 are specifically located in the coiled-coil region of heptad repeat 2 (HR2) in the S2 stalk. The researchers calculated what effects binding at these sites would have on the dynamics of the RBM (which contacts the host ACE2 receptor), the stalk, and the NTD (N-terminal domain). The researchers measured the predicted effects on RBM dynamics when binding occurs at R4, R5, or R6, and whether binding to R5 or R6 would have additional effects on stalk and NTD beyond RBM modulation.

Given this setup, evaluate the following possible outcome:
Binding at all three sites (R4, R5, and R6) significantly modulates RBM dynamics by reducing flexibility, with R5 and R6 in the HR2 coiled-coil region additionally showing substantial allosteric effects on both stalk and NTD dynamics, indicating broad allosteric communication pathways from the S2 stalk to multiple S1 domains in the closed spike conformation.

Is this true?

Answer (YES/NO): YES